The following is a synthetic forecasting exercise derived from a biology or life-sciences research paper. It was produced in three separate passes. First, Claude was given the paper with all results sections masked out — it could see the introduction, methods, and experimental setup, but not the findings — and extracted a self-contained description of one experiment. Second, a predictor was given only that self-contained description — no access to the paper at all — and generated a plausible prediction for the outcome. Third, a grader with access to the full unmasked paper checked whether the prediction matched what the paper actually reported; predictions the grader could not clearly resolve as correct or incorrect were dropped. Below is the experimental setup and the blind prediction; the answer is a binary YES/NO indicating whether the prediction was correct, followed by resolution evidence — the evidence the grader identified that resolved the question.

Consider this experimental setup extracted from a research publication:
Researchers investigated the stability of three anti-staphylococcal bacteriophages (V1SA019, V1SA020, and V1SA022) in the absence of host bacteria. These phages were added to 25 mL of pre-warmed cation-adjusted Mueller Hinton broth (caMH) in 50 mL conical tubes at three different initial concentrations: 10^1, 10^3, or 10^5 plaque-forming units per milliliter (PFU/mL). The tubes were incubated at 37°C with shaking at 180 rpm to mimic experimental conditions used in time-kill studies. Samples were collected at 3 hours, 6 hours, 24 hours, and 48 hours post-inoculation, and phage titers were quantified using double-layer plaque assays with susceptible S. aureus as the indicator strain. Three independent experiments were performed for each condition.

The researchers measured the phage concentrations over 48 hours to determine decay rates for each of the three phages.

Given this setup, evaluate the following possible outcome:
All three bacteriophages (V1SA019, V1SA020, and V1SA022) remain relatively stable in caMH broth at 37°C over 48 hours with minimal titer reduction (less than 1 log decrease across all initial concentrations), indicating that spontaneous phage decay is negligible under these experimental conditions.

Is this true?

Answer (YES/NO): NO